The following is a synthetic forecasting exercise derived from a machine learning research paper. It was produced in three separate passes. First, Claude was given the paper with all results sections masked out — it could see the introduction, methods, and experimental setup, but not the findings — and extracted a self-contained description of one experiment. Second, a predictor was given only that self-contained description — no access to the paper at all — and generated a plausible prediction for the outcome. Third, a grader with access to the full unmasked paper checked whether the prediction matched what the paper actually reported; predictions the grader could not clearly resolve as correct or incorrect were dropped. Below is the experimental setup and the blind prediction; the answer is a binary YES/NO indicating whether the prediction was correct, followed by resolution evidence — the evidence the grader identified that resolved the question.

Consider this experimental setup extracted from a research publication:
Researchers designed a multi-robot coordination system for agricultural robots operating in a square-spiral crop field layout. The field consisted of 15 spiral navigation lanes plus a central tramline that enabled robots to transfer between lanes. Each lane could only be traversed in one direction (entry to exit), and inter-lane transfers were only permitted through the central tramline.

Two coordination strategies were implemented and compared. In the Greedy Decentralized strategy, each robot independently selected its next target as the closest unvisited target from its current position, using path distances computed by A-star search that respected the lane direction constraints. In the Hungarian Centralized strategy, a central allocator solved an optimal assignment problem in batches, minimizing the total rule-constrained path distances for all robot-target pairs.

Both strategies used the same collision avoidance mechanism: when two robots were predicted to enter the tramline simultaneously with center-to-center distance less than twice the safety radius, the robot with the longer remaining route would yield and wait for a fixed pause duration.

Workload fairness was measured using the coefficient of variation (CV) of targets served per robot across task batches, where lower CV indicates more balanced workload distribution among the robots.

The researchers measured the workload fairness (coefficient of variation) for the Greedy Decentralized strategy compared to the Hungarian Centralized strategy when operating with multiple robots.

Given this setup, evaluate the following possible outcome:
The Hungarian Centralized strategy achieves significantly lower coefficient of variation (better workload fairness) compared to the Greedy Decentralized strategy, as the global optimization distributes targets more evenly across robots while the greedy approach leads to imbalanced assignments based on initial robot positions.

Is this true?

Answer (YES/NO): NO